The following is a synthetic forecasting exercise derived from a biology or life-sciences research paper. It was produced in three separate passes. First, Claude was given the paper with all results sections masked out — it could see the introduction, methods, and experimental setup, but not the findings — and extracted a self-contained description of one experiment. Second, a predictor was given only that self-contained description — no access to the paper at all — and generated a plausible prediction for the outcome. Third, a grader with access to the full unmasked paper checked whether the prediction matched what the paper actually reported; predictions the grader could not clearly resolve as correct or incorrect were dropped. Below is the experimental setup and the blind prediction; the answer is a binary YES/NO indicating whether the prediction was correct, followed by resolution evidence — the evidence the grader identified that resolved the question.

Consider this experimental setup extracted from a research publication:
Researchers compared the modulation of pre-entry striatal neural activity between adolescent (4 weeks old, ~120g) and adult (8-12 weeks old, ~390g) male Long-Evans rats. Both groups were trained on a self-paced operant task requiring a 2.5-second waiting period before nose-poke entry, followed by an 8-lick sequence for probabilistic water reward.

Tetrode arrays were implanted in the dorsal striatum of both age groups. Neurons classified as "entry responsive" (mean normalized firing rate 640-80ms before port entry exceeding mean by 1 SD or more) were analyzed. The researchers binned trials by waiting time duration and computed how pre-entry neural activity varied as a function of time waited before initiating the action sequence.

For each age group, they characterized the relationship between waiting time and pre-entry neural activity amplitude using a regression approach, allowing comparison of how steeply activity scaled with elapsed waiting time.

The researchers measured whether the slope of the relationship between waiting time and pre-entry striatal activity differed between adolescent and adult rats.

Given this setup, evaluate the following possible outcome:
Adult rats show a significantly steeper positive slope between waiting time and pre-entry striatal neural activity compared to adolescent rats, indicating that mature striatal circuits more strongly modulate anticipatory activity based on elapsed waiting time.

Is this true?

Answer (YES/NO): NO